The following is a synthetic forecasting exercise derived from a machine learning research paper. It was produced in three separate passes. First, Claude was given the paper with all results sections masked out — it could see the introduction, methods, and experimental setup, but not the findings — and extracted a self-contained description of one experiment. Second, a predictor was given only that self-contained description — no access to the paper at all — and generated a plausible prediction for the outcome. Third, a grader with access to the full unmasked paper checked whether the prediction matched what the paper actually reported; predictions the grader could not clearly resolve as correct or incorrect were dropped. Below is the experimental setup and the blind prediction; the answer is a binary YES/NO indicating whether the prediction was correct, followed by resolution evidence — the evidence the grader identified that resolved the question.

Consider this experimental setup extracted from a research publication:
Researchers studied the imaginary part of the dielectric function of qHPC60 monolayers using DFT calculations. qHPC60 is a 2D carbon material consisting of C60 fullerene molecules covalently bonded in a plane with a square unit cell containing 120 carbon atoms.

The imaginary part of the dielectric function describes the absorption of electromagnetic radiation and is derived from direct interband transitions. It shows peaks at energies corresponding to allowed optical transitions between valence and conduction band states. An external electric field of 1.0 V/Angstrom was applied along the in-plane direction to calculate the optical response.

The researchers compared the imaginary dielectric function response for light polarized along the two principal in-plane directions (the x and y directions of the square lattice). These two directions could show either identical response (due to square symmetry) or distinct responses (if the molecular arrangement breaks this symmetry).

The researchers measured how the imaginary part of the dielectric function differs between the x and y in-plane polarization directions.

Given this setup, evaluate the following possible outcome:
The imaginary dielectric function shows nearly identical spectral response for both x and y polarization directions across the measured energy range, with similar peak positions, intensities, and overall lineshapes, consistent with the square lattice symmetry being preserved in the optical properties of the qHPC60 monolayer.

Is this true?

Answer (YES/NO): NO